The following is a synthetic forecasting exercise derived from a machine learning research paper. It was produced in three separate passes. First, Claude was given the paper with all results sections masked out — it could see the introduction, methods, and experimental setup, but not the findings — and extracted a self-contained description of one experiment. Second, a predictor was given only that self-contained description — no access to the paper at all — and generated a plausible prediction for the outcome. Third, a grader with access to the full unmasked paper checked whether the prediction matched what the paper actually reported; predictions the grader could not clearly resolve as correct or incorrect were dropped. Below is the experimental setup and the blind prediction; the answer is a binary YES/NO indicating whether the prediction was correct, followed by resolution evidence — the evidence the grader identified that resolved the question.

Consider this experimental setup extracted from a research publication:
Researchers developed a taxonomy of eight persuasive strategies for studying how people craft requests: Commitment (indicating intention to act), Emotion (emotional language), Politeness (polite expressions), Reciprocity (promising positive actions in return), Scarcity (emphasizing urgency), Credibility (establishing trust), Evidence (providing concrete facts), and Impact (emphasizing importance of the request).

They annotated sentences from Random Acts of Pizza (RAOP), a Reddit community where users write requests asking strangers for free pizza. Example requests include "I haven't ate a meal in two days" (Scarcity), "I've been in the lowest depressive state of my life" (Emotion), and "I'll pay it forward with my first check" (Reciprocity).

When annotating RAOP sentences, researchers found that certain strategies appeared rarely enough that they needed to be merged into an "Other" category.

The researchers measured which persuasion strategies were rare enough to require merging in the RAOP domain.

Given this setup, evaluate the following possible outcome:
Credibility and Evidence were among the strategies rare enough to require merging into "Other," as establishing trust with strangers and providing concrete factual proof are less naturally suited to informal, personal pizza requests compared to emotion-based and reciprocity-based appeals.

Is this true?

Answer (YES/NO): NO